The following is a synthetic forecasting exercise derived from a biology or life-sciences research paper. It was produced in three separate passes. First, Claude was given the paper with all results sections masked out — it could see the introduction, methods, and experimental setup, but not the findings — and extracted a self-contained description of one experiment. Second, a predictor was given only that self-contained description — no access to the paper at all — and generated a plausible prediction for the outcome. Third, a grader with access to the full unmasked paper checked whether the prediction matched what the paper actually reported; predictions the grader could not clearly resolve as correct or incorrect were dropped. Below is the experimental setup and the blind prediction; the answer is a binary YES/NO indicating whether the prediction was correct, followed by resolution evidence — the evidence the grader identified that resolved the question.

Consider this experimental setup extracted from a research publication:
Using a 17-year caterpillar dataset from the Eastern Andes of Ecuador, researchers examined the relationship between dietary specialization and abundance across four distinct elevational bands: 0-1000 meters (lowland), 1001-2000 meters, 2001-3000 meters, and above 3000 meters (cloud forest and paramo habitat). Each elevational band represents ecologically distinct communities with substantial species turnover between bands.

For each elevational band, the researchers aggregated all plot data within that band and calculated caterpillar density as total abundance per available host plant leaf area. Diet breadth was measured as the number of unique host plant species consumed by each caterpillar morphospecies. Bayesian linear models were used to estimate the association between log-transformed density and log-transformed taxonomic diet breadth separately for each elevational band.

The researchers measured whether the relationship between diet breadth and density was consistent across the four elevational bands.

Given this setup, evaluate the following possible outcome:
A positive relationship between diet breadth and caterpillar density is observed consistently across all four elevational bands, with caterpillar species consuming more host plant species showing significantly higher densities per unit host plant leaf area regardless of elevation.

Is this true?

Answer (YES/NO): NO